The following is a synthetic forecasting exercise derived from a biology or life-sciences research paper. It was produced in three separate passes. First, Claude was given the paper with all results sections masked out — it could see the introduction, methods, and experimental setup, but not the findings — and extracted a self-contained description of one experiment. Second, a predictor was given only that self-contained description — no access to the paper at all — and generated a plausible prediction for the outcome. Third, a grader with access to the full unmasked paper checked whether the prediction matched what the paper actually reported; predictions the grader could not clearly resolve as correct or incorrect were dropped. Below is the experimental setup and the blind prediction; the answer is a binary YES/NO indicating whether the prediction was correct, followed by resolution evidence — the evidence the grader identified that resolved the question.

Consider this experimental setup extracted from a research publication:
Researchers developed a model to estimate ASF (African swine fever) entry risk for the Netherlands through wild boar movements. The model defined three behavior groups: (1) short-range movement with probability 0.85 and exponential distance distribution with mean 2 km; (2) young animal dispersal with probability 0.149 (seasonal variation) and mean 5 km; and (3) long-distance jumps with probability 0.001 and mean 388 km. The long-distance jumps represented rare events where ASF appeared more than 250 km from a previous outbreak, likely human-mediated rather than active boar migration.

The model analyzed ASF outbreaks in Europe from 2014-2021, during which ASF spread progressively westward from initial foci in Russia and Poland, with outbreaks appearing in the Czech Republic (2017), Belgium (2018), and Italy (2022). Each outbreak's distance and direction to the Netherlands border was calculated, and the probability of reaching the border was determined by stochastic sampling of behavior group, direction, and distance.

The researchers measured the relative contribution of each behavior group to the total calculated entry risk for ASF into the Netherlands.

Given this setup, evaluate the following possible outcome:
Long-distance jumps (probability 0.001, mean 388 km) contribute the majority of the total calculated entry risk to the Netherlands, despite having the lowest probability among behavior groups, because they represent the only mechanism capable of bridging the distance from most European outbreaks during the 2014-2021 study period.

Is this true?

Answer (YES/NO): YES